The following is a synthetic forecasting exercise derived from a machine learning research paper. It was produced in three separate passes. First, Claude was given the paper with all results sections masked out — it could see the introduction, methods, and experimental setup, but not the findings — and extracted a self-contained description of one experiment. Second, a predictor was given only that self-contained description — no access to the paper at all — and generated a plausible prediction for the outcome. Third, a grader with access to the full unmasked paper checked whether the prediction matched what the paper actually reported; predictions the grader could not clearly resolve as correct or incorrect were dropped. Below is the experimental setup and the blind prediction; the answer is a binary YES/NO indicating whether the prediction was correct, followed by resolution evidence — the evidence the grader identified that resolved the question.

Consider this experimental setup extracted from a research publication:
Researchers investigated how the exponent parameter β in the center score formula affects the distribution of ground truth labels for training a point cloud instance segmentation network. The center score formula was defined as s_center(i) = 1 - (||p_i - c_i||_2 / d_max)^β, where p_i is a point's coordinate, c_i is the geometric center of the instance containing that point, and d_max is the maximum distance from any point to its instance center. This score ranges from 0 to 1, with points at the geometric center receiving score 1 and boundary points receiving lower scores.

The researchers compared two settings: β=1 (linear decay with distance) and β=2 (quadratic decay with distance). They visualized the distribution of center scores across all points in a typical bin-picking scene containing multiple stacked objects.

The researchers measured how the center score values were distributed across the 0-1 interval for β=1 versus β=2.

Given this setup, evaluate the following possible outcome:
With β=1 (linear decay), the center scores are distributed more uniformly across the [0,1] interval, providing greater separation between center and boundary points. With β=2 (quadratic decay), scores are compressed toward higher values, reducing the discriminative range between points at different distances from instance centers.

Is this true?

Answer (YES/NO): NO